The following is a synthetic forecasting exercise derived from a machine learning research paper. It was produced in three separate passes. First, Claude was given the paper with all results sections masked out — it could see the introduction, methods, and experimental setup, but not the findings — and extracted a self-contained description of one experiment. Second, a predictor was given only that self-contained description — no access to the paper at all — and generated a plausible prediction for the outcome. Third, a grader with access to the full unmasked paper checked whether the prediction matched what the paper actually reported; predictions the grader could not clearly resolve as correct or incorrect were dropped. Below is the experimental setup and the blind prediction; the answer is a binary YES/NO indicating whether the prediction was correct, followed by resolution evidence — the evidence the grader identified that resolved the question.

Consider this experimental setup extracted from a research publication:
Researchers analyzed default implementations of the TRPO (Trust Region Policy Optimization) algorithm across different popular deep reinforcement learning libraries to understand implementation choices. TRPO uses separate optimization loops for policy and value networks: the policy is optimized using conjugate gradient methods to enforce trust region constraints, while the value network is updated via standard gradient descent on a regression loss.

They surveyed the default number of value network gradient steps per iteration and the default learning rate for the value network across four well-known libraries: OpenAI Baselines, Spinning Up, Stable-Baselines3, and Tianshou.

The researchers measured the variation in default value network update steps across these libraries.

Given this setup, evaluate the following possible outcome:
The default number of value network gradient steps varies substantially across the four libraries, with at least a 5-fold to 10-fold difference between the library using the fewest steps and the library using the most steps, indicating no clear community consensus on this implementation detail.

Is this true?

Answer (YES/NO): YES